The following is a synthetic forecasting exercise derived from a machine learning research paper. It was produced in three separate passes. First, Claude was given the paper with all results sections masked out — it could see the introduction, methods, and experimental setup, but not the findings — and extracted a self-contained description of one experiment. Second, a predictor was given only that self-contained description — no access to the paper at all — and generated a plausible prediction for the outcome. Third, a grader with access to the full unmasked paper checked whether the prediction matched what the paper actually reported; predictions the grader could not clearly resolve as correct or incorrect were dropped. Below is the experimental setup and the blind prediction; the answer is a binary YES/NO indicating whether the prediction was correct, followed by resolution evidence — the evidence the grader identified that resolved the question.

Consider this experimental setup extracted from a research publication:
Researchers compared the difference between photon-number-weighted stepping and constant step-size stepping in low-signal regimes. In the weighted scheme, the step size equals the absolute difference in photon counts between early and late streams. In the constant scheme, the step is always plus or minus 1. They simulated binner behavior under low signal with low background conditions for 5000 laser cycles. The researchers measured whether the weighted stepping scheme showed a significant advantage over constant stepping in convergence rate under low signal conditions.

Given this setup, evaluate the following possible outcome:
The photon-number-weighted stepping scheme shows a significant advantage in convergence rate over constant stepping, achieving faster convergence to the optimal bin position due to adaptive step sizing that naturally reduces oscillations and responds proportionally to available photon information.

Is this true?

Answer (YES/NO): NO